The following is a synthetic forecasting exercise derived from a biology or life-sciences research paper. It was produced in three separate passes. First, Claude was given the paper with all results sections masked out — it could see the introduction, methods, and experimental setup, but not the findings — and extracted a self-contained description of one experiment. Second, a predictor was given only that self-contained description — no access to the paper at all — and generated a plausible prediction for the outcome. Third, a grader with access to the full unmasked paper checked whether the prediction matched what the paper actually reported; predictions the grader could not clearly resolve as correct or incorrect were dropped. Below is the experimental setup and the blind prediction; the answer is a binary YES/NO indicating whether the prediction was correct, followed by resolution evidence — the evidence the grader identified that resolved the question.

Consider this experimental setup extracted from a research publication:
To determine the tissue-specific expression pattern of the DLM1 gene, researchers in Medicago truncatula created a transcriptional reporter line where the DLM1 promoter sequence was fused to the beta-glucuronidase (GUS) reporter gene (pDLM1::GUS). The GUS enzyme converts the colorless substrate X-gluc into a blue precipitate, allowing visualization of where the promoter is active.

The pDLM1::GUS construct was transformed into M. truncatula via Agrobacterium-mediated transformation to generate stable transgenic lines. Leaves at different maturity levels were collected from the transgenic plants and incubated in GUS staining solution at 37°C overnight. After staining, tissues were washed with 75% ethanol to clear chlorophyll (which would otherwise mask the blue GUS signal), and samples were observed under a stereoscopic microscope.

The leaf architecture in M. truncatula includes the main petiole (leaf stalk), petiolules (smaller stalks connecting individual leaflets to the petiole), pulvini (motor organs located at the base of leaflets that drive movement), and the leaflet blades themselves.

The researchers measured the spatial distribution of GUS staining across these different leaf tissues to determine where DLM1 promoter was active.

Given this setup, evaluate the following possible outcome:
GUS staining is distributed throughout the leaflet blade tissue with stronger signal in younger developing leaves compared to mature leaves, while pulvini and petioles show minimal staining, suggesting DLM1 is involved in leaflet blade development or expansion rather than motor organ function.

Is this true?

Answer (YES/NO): NO